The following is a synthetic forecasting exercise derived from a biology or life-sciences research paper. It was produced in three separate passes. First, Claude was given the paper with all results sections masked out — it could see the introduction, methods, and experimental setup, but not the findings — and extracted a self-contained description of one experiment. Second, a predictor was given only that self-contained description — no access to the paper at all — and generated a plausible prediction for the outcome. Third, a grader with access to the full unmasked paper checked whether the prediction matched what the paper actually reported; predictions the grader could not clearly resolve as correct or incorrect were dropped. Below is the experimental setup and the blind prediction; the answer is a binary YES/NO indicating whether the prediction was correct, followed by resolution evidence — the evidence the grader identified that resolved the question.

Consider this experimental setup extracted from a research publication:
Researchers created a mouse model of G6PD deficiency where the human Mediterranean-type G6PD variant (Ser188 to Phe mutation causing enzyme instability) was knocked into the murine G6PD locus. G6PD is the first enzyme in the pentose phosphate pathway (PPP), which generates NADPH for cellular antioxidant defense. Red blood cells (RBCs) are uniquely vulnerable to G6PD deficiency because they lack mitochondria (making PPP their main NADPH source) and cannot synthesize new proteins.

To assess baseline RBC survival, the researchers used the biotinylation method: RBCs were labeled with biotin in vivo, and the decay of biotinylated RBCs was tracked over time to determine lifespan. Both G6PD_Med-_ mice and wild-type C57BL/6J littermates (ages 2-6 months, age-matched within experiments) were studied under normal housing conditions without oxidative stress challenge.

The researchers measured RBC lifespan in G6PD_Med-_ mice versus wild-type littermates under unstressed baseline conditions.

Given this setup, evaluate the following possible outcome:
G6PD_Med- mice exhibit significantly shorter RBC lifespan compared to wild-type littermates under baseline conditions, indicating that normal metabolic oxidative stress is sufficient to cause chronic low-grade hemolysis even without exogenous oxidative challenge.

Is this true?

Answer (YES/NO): NO